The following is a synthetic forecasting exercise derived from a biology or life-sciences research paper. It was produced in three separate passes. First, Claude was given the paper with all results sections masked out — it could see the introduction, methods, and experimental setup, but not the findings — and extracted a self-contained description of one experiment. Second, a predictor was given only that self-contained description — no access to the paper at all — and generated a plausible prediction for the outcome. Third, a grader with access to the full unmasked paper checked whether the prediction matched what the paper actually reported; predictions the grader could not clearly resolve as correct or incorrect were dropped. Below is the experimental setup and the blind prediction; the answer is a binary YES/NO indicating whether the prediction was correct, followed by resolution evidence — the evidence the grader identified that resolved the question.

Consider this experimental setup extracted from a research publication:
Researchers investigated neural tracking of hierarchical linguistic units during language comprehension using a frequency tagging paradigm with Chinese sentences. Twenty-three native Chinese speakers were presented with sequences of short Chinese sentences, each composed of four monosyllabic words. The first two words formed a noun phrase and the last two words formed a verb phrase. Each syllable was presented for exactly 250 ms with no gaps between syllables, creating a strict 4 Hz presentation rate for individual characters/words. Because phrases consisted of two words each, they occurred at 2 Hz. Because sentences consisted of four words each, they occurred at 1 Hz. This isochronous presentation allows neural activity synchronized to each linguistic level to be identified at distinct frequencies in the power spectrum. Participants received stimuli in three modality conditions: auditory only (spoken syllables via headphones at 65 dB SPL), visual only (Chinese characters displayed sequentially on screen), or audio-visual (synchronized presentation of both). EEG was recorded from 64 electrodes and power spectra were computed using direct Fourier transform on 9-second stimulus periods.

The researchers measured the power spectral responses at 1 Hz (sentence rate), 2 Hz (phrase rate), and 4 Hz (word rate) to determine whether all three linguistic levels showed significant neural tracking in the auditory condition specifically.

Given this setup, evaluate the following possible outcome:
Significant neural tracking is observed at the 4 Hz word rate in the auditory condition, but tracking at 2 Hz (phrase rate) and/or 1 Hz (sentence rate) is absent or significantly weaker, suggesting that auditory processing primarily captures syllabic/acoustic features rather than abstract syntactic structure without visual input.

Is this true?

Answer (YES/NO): NO